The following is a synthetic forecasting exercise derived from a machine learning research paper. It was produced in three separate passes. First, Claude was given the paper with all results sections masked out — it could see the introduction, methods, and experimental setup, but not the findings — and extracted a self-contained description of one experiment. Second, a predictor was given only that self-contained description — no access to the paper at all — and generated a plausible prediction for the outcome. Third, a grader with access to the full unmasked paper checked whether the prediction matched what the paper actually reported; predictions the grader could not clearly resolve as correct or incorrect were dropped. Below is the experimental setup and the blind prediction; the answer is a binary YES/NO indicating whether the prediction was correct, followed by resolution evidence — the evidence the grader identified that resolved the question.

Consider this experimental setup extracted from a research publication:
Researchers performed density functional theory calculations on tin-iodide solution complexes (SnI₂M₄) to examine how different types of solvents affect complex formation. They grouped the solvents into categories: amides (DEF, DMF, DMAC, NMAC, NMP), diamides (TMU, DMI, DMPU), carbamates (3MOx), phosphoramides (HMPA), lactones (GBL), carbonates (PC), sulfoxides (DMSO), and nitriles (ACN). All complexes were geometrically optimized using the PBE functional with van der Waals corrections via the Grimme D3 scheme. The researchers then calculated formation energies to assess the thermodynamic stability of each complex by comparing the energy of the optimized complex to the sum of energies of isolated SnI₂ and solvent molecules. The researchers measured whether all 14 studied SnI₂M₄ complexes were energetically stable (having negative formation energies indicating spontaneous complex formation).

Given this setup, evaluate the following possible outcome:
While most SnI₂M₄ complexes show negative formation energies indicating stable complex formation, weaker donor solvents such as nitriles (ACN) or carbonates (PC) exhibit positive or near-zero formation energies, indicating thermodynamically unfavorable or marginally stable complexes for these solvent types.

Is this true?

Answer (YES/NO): NO